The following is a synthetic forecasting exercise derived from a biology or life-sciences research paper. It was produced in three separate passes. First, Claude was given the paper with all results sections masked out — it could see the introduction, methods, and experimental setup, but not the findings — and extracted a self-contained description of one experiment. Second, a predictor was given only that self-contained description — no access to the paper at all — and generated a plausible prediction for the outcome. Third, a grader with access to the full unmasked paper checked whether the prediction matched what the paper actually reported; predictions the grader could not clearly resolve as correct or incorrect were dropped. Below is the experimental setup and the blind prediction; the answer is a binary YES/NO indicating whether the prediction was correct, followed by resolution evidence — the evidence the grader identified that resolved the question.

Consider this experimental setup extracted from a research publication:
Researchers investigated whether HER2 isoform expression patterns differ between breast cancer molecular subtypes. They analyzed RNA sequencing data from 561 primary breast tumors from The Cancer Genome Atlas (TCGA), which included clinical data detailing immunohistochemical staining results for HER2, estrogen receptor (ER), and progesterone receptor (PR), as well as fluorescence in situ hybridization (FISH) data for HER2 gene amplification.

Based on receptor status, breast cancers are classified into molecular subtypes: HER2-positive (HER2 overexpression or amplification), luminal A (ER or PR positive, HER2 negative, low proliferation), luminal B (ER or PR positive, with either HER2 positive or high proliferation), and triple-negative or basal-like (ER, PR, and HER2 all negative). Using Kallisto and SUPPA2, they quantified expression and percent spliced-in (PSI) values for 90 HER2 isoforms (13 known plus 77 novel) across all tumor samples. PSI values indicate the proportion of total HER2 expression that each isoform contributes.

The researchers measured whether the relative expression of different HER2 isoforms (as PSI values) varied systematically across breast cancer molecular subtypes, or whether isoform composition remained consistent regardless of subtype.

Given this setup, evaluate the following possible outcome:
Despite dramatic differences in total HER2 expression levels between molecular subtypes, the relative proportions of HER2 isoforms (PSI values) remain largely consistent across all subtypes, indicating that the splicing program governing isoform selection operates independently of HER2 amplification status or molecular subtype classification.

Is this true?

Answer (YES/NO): NO